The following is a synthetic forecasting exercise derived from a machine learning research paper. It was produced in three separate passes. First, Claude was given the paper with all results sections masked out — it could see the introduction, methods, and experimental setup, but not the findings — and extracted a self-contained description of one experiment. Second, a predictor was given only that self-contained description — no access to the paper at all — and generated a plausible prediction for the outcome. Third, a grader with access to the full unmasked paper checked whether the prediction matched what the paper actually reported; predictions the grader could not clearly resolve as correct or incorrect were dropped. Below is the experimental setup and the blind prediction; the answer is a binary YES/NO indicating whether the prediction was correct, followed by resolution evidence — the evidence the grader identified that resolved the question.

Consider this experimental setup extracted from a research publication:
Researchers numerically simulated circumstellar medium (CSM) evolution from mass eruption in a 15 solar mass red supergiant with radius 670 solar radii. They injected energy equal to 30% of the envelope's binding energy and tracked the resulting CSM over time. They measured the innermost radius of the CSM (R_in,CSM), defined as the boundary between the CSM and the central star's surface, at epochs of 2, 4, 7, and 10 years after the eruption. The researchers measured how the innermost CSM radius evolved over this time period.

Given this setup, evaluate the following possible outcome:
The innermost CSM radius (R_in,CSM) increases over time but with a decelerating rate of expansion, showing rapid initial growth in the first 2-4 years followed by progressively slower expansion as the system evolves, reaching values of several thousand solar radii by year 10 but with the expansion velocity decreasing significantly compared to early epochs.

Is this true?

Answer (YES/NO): NO